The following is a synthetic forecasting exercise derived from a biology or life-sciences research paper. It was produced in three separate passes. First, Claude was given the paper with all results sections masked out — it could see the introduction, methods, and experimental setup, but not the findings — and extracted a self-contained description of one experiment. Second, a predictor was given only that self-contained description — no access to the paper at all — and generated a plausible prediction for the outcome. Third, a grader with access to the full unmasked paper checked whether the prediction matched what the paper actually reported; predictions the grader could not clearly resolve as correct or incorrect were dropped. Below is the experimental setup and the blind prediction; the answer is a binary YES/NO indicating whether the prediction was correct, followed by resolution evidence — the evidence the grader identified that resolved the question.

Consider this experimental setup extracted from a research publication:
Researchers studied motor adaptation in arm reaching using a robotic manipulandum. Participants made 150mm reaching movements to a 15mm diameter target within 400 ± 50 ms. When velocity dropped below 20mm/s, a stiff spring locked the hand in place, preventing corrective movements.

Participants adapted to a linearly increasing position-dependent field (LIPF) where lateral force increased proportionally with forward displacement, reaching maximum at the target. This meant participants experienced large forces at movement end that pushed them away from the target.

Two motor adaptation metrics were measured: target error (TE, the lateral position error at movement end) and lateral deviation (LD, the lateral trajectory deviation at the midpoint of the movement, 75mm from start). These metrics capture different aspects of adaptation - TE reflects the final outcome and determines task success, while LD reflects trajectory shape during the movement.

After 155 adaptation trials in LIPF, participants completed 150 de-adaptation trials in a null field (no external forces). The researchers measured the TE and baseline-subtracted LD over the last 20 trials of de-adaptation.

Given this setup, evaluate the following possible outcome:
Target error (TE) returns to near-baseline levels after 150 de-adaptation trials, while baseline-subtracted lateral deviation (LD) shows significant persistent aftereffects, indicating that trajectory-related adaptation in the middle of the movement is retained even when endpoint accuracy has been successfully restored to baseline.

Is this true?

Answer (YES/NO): YES